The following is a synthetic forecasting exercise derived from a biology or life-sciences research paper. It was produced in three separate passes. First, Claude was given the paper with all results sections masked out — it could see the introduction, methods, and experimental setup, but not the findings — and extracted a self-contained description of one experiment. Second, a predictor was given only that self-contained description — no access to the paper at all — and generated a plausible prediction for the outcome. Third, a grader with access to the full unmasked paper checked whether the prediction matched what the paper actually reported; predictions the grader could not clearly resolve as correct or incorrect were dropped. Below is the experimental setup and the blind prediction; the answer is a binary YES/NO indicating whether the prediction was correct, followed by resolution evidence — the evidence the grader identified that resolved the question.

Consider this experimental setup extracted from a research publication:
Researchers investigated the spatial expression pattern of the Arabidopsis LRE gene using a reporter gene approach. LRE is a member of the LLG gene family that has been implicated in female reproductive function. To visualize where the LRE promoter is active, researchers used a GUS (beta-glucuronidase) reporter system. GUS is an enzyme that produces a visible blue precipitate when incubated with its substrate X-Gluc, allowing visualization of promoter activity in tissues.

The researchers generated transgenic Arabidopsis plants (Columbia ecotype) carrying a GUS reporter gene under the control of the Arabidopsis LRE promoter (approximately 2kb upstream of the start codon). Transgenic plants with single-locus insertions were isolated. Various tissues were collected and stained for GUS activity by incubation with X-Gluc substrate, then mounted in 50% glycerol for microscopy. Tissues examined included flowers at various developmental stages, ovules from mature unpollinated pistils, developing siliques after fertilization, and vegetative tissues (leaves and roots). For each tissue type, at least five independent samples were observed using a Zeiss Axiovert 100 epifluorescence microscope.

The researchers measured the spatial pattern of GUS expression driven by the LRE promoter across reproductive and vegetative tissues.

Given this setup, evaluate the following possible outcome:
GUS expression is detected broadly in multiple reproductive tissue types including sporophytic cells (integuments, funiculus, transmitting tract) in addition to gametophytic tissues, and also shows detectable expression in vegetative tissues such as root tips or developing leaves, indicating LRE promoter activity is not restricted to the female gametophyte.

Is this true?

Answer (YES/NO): NO